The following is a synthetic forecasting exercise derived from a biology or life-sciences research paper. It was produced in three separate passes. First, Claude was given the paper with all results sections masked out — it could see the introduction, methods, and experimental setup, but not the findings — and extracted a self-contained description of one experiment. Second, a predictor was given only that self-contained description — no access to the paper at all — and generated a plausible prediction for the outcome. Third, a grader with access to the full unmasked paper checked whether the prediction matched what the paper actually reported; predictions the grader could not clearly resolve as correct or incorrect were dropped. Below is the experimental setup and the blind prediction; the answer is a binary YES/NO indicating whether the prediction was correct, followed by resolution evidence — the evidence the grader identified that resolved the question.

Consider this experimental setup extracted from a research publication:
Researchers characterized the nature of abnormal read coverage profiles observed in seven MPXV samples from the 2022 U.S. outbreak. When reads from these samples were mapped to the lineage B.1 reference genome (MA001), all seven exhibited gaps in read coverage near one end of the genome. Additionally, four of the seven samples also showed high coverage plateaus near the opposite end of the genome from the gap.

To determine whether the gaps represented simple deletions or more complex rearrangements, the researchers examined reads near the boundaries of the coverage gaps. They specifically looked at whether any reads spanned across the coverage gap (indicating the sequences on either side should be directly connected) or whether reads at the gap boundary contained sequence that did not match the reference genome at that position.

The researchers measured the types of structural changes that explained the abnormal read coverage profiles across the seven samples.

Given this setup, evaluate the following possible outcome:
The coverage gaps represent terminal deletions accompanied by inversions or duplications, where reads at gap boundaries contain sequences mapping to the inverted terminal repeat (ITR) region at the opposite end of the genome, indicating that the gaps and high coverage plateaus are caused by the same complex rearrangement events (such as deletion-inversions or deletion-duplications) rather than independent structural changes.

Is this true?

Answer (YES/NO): YES